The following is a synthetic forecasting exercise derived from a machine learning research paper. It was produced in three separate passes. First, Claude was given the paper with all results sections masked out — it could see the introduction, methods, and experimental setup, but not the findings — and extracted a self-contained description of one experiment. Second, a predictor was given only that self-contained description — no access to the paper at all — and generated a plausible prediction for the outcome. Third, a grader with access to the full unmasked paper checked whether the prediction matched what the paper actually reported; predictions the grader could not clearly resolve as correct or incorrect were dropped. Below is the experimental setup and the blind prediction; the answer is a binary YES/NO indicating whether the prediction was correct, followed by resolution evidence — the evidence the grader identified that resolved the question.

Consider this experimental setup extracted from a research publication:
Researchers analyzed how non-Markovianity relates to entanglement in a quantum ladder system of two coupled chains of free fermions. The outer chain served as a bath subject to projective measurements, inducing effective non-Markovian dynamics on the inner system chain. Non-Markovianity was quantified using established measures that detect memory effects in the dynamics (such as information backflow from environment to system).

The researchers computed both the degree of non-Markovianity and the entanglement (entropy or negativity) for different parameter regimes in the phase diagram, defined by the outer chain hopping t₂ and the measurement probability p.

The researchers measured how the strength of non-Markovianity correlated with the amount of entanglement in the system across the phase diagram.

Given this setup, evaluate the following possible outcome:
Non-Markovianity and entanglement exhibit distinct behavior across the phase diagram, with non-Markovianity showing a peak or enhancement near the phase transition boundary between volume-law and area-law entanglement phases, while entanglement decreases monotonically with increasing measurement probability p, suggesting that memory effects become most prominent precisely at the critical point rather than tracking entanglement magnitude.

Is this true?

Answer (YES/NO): NO